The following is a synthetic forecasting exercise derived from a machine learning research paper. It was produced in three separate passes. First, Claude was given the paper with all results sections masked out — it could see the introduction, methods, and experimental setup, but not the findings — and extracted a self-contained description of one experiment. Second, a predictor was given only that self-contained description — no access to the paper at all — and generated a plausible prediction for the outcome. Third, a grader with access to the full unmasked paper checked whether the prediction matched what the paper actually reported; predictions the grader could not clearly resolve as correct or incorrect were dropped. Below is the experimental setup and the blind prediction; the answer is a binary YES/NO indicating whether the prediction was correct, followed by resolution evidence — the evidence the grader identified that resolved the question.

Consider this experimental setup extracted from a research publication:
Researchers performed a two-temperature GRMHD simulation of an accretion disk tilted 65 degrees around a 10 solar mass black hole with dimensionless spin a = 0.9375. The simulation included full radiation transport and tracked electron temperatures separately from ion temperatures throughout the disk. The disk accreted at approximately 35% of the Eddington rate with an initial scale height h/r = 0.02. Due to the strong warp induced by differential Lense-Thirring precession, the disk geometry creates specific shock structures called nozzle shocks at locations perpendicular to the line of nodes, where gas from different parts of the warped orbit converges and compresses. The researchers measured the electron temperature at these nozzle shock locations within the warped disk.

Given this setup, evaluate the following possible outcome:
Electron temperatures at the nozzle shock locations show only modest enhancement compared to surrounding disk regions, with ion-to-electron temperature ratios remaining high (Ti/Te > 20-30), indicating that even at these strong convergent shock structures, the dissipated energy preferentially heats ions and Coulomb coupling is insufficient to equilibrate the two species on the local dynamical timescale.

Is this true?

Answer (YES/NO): NO